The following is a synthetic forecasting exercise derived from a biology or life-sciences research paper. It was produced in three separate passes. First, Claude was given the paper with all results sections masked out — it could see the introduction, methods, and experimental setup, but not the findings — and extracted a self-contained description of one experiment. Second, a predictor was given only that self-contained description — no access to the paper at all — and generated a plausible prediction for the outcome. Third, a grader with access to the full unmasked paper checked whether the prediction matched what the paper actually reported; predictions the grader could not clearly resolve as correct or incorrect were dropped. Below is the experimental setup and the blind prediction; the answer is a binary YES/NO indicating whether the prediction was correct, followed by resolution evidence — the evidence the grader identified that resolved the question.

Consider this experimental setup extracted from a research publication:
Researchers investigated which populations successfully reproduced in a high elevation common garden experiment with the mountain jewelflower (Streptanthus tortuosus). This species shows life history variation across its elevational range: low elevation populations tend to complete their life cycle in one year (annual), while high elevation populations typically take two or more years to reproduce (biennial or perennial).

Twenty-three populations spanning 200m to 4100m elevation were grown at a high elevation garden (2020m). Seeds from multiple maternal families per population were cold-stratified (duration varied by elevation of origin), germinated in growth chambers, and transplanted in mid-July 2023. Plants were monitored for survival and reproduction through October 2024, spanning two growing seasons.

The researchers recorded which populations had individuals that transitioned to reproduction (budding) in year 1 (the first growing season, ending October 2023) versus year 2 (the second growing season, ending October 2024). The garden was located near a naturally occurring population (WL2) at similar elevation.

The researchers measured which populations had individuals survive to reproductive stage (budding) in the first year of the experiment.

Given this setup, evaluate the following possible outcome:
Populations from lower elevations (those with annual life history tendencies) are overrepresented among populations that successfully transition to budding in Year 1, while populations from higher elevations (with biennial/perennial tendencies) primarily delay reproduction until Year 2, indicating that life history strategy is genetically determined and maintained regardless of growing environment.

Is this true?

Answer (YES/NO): NO